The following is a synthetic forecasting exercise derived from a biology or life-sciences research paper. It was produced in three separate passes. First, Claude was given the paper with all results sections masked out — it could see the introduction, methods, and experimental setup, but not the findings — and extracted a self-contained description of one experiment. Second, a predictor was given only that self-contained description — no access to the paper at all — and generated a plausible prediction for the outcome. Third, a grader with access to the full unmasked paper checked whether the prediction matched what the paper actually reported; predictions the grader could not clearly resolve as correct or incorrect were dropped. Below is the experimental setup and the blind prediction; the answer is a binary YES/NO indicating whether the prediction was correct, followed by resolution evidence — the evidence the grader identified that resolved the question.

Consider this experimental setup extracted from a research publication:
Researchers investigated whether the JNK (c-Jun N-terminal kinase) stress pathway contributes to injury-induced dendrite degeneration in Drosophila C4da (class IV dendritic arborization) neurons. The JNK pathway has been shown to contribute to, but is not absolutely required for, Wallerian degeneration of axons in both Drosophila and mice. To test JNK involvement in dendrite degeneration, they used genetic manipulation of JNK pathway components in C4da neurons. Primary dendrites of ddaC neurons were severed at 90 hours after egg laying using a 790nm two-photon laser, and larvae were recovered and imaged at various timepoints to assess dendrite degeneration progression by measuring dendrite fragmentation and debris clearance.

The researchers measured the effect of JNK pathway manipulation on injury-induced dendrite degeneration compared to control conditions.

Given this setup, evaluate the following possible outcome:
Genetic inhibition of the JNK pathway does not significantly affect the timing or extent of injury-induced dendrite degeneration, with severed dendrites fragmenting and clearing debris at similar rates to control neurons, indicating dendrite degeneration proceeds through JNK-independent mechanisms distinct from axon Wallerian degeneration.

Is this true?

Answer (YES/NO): YES